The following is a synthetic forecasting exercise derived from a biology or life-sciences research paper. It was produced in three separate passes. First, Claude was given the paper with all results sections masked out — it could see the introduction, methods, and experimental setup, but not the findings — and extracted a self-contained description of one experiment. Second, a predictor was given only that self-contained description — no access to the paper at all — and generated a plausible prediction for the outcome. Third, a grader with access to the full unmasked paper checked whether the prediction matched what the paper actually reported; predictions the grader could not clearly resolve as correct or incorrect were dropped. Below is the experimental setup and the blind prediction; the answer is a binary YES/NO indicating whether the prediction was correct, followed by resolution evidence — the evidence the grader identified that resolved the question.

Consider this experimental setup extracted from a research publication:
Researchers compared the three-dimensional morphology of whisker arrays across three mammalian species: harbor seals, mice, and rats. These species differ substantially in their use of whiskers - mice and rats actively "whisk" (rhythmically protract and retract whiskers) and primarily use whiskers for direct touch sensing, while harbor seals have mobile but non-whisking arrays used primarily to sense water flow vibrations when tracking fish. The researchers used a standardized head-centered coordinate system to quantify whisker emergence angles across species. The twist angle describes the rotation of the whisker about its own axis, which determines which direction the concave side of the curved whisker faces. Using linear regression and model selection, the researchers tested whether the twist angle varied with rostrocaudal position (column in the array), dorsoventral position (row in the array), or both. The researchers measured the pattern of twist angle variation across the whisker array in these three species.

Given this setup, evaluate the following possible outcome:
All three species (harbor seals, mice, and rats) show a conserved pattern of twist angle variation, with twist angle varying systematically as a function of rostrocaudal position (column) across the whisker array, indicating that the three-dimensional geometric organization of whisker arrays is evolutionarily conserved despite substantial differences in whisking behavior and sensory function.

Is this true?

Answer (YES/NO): NO